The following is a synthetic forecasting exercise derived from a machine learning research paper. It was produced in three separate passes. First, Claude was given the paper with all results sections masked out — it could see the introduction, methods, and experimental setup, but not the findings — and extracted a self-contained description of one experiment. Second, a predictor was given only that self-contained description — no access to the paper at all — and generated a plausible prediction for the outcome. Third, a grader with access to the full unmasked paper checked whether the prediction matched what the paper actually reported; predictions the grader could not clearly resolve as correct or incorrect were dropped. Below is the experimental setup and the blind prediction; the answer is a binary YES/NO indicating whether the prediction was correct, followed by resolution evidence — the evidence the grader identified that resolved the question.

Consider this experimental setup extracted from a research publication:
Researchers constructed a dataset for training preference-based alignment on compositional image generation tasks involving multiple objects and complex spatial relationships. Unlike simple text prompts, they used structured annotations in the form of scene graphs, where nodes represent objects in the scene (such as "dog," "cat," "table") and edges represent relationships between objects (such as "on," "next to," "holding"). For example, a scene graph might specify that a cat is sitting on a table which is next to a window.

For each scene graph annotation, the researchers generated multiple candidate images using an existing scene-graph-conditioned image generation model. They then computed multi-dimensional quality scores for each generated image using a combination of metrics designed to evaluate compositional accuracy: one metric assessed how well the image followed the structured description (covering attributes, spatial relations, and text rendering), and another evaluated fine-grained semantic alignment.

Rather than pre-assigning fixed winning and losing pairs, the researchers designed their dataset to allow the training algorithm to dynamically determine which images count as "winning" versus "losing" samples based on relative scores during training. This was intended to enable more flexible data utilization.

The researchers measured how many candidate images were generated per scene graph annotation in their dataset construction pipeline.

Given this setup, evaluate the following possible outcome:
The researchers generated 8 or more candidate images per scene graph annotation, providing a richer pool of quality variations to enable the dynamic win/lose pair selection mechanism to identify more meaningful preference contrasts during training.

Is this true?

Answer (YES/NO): NO